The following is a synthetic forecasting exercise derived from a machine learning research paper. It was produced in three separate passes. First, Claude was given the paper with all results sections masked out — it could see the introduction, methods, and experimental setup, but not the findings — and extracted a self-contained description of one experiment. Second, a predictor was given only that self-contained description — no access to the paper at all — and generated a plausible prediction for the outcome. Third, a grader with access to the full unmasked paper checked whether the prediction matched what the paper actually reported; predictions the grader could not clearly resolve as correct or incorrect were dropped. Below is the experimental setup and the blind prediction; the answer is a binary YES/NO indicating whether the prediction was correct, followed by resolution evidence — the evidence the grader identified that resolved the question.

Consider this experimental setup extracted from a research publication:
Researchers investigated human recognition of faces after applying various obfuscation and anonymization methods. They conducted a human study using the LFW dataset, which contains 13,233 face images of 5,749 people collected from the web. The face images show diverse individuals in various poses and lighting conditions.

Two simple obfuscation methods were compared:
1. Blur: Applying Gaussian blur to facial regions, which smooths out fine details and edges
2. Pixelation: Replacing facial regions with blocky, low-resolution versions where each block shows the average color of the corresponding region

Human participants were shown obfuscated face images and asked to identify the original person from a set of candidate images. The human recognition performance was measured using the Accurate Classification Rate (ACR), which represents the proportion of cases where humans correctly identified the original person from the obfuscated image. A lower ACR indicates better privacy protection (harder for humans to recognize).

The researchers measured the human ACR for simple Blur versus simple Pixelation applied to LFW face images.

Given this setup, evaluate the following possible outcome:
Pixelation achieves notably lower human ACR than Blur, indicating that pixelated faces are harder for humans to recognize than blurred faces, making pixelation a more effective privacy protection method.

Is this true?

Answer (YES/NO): YES